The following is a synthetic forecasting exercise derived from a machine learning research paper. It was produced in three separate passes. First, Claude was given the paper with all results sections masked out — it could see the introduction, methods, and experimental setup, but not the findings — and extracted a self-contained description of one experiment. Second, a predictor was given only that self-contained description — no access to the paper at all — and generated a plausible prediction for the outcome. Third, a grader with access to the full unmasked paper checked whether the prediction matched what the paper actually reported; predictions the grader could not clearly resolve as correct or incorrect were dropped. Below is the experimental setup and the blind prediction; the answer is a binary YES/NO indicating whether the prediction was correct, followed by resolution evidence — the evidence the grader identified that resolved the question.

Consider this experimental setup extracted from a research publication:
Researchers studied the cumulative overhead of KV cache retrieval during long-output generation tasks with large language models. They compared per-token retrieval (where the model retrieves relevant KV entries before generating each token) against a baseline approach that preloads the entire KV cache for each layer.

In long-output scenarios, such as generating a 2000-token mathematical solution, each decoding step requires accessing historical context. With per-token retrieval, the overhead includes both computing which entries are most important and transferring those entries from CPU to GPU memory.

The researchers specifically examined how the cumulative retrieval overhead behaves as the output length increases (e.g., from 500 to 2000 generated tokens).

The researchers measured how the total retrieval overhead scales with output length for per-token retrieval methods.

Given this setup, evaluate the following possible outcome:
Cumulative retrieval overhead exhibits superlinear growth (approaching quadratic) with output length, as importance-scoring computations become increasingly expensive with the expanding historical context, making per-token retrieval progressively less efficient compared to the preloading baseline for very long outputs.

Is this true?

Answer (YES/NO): NO